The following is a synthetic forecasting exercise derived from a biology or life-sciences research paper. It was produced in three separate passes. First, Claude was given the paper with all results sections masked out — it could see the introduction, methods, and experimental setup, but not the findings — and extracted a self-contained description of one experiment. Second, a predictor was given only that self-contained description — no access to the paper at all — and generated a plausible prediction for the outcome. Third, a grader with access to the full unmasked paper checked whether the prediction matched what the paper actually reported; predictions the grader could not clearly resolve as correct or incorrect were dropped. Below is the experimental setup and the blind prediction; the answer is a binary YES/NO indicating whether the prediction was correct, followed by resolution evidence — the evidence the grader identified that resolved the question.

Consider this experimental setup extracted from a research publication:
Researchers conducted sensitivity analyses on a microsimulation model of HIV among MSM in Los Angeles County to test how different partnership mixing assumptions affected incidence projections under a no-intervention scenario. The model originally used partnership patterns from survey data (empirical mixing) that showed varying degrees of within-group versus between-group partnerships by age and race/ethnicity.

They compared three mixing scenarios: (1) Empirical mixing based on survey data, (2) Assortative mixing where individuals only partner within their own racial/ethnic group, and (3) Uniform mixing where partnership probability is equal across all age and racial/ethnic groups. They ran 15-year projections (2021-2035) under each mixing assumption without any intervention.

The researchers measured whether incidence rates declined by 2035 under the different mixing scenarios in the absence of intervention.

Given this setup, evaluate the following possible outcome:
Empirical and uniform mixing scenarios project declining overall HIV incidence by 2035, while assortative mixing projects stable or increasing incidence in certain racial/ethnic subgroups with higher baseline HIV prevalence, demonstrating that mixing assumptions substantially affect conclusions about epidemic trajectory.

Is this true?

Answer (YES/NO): NO